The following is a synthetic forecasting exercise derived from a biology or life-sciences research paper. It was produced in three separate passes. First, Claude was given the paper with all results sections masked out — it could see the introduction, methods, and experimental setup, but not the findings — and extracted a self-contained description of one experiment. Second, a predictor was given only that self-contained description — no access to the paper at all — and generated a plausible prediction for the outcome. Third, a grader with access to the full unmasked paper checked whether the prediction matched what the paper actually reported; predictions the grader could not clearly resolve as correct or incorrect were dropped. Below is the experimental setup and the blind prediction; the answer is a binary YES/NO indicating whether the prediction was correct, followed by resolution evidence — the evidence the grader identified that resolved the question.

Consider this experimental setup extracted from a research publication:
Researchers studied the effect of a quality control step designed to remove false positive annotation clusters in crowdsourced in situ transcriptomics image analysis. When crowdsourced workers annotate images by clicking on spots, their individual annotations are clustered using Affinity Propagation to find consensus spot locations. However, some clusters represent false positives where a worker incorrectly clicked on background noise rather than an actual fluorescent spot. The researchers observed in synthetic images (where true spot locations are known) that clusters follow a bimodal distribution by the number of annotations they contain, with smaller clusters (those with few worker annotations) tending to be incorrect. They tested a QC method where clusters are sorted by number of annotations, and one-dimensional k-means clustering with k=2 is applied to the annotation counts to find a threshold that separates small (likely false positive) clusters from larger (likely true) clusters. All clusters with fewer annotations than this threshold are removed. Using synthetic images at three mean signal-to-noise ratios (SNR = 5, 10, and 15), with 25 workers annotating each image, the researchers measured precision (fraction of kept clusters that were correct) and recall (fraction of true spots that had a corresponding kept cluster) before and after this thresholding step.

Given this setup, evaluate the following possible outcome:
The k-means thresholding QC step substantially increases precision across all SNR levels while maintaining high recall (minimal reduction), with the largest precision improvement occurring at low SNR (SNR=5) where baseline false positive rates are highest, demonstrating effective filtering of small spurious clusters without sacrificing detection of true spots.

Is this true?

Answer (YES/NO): NO